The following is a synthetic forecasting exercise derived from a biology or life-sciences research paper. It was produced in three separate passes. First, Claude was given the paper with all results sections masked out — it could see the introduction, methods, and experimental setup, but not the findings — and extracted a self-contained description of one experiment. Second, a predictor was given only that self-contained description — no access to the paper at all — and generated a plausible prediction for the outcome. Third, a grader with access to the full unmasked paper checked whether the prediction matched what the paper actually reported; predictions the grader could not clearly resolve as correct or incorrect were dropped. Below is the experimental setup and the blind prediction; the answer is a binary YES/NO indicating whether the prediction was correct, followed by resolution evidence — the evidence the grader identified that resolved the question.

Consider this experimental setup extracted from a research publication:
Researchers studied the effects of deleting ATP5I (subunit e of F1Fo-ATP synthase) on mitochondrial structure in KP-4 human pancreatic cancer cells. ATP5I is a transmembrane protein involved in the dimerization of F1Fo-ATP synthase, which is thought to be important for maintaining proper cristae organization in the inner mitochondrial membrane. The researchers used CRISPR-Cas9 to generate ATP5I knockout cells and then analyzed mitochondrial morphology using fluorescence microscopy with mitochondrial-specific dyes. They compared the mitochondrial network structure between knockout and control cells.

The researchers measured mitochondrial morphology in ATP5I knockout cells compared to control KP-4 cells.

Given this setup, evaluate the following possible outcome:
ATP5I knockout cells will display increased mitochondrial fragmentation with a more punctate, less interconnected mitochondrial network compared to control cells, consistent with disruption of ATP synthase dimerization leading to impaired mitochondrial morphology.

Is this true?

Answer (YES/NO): YES